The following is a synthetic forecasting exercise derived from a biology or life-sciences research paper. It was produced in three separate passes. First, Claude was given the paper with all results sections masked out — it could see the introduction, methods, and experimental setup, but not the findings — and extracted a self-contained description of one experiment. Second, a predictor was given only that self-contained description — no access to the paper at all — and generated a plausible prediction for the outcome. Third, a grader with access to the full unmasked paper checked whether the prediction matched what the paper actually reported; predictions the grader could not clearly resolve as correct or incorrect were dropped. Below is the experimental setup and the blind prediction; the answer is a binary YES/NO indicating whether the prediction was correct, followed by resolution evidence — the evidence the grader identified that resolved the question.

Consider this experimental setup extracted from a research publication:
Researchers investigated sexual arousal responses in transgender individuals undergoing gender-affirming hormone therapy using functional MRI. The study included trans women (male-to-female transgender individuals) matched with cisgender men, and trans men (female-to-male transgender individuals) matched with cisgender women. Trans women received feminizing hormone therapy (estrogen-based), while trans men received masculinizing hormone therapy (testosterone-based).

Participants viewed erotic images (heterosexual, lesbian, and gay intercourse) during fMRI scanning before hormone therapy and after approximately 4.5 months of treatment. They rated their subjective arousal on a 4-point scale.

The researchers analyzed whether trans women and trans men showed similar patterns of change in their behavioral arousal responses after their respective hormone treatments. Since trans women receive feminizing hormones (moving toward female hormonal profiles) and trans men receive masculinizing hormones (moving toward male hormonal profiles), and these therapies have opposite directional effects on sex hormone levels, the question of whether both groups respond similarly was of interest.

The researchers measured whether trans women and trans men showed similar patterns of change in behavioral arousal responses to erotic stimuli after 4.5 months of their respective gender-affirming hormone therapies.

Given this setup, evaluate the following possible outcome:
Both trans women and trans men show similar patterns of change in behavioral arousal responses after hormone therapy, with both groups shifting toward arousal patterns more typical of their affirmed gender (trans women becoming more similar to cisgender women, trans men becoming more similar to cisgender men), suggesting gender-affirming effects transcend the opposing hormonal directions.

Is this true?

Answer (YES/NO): YES